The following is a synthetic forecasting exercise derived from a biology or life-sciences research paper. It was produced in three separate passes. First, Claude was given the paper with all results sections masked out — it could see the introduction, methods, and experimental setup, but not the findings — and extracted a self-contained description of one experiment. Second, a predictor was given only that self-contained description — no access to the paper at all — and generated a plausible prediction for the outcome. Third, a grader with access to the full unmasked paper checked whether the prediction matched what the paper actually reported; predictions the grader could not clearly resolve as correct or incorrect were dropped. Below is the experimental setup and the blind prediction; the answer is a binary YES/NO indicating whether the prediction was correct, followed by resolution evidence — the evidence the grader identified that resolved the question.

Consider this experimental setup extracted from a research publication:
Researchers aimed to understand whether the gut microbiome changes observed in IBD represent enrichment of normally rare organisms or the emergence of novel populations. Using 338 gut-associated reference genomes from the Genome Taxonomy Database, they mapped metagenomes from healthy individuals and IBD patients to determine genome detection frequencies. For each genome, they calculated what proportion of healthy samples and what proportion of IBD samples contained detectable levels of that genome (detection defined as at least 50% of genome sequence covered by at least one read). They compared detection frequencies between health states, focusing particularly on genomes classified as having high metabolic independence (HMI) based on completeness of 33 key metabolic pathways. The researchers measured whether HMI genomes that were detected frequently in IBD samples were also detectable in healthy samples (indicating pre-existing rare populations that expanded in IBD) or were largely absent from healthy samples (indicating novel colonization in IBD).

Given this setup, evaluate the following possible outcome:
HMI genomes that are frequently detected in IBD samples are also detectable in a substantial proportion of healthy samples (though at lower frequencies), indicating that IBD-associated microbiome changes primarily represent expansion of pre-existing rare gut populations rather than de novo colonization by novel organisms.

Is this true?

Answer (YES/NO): YES